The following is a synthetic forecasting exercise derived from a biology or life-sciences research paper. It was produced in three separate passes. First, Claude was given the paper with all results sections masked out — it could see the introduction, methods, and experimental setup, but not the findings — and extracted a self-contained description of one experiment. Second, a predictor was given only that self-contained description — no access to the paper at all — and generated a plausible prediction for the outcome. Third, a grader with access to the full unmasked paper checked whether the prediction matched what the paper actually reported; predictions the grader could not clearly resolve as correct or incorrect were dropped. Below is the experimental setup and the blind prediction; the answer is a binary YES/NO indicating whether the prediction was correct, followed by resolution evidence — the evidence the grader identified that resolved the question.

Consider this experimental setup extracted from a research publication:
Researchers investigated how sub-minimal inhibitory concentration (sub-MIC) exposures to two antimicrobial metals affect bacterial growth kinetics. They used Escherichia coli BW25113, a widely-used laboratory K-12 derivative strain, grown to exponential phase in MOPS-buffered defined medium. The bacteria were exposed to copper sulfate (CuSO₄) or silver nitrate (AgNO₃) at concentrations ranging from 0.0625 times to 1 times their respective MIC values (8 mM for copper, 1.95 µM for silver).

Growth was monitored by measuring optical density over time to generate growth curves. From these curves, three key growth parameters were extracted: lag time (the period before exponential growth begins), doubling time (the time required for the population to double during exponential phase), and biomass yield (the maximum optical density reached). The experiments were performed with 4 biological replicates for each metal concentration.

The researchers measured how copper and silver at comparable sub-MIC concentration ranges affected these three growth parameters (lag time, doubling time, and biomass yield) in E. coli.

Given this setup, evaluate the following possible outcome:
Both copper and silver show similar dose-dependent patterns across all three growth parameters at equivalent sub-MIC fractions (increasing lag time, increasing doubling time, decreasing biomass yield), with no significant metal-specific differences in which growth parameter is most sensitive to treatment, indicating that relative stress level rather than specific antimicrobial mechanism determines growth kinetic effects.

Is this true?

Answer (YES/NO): NO